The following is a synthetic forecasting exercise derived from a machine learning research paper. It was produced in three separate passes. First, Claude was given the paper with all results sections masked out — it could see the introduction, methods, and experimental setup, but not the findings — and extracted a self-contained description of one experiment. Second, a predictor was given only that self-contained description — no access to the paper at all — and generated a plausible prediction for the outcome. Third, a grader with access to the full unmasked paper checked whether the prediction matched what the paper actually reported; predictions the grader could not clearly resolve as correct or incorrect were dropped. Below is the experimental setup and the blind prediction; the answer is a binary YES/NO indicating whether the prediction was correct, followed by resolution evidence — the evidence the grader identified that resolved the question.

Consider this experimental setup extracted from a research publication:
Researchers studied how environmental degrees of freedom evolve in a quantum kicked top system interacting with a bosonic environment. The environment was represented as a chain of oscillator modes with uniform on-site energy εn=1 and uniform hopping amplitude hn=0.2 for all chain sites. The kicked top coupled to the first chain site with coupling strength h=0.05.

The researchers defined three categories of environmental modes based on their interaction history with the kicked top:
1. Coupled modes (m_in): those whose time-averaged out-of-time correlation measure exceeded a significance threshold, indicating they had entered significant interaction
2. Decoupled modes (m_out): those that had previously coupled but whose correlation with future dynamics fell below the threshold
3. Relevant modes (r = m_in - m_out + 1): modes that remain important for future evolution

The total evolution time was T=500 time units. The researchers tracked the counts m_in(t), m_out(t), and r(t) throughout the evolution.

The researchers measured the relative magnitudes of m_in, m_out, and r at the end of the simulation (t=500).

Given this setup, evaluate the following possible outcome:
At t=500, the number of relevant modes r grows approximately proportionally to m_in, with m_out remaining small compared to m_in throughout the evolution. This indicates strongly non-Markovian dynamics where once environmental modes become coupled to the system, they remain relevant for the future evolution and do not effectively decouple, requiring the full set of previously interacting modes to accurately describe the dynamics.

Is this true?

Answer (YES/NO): NO